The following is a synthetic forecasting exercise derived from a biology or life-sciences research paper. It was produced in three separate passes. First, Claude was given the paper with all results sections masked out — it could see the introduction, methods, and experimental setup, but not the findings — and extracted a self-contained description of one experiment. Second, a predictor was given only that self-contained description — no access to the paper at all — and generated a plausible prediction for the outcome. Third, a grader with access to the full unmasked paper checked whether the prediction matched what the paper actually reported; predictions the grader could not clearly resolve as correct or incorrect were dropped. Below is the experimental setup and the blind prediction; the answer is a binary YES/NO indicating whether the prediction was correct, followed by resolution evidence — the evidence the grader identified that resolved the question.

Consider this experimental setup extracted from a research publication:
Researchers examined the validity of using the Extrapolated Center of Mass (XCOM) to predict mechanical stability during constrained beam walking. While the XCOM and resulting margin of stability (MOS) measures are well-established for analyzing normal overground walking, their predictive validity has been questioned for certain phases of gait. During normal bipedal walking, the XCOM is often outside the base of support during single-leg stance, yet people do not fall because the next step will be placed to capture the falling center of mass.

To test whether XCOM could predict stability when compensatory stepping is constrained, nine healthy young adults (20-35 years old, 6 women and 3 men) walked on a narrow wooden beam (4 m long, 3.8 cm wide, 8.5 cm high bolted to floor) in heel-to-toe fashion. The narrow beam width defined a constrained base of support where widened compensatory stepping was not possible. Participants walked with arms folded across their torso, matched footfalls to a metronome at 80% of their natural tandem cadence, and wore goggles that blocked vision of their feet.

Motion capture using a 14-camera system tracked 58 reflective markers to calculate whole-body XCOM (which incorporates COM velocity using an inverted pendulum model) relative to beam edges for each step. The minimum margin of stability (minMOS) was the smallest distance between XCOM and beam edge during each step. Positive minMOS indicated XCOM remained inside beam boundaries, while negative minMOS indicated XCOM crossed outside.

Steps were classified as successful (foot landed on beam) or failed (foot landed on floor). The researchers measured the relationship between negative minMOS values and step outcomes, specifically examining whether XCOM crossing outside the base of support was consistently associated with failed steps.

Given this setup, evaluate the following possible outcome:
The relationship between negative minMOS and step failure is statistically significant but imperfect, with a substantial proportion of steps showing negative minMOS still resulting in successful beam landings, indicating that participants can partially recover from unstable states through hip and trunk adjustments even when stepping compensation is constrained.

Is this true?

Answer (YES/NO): YES